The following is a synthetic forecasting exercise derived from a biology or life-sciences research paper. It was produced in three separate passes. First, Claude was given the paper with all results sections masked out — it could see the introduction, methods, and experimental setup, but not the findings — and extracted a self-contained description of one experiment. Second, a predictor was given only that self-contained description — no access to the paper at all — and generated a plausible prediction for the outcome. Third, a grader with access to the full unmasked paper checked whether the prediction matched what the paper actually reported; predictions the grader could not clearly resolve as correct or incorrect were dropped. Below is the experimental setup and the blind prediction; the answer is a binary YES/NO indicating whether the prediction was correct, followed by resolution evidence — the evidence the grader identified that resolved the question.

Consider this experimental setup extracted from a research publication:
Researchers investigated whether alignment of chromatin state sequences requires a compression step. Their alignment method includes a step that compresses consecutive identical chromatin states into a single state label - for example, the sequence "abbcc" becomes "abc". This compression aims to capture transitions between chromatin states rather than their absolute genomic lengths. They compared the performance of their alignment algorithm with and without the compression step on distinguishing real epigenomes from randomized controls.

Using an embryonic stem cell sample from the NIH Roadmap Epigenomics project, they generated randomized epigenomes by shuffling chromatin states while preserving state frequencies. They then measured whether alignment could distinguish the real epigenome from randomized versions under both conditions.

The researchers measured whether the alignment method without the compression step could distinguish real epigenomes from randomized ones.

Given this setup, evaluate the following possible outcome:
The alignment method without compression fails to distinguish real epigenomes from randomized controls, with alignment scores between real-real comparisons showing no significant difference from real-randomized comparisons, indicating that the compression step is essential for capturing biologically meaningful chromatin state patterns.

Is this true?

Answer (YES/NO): YES